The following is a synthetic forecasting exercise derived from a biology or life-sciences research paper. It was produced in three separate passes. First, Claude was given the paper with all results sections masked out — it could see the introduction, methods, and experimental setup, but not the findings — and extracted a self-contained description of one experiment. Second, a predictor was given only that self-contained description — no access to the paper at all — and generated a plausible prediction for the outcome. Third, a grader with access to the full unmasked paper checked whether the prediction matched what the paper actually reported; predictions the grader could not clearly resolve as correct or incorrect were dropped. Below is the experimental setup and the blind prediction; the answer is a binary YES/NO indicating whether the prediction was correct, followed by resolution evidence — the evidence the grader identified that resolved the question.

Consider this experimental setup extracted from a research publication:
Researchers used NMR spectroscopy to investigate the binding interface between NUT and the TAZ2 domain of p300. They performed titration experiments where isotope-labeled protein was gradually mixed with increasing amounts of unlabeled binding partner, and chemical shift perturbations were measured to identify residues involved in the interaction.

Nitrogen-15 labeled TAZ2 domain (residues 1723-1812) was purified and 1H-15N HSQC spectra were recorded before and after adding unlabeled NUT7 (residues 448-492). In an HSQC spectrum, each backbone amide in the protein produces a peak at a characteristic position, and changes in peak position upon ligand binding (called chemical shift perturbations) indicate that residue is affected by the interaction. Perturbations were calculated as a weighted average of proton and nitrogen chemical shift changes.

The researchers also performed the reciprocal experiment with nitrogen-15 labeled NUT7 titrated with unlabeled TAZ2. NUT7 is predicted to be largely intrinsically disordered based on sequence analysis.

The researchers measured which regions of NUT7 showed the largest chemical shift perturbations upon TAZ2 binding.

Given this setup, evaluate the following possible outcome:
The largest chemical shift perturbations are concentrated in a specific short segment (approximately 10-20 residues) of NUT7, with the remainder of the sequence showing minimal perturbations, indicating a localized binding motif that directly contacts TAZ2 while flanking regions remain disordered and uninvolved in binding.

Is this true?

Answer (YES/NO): YES